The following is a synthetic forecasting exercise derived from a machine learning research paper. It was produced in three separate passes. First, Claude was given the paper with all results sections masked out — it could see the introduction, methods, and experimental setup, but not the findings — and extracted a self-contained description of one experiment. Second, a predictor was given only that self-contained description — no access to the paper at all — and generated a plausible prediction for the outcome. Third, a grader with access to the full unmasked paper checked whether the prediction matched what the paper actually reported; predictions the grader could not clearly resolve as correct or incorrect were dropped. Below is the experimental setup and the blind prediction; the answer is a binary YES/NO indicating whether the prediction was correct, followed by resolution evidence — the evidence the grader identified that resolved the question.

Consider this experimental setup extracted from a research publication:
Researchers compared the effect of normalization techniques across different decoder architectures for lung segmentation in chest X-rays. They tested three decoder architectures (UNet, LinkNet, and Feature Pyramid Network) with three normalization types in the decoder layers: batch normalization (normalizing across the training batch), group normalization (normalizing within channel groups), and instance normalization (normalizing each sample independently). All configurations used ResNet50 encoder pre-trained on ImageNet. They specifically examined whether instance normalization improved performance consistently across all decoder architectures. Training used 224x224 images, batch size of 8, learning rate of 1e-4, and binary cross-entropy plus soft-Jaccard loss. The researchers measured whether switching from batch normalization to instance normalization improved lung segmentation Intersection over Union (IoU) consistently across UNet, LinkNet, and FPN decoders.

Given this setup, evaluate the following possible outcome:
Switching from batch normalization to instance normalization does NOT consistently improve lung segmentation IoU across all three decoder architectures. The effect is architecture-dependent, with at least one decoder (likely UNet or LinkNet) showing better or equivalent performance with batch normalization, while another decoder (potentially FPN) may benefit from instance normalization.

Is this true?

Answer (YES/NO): NO